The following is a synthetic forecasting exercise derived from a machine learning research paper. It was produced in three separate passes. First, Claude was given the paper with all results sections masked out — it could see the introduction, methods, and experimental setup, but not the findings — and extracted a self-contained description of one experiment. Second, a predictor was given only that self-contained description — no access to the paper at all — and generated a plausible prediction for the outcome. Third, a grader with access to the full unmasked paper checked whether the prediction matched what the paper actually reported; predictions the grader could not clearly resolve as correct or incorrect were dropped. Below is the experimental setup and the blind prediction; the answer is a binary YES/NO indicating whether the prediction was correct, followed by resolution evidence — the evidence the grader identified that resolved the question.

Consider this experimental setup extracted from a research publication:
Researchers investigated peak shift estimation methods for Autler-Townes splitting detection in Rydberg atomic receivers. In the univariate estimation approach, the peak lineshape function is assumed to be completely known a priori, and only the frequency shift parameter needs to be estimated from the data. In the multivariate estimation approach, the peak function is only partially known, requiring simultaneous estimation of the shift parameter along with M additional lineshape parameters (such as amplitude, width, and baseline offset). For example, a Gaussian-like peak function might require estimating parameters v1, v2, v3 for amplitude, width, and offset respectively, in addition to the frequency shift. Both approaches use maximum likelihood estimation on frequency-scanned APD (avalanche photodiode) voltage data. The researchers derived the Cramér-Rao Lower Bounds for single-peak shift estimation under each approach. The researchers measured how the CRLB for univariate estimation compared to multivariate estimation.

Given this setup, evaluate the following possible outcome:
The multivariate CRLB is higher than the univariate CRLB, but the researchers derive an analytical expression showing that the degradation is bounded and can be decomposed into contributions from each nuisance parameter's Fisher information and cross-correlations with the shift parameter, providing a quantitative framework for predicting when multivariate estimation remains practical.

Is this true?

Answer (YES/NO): NO